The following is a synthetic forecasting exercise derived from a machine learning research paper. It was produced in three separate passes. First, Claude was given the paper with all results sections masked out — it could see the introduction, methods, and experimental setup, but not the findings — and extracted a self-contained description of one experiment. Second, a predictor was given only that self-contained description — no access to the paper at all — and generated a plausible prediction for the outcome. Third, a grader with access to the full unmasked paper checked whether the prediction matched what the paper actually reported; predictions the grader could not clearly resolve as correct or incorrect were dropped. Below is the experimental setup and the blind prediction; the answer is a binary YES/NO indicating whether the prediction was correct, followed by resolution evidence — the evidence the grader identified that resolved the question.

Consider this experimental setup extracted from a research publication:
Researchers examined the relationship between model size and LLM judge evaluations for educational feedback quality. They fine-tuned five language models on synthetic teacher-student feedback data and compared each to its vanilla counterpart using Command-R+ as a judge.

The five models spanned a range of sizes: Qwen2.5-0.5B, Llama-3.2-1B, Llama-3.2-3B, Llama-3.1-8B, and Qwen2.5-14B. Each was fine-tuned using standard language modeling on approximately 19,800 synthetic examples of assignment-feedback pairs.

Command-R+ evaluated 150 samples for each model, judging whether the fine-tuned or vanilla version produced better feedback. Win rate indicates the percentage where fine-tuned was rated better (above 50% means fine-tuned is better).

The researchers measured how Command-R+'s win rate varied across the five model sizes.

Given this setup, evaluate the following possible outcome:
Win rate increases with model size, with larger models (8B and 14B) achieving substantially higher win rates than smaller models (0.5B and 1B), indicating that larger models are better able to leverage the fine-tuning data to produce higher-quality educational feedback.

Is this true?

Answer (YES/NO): NO